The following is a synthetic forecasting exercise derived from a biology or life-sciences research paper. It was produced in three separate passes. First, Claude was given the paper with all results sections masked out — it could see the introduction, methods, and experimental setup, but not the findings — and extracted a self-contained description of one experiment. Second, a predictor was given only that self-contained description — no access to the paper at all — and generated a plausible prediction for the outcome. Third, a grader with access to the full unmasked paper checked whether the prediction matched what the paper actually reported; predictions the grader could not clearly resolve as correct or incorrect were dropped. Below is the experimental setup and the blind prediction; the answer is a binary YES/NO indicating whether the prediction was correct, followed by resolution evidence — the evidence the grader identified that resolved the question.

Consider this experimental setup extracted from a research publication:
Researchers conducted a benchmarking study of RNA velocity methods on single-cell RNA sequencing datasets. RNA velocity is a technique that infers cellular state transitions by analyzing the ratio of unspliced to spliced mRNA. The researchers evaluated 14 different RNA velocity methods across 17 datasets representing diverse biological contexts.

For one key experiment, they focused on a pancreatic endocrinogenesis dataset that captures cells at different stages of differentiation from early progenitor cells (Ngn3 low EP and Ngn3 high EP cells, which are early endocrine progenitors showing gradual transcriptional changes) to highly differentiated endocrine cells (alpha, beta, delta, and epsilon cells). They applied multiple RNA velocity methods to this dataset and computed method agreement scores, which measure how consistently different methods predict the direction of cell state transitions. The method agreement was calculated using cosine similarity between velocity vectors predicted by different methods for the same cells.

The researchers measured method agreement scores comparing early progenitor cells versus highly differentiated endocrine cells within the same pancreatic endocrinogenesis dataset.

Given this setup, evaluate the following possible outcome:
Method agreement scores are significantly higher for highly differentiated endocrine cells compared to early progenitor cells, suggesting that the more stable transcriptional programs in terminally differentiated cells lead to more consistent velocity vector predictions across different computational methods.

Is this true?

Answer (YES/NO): NO